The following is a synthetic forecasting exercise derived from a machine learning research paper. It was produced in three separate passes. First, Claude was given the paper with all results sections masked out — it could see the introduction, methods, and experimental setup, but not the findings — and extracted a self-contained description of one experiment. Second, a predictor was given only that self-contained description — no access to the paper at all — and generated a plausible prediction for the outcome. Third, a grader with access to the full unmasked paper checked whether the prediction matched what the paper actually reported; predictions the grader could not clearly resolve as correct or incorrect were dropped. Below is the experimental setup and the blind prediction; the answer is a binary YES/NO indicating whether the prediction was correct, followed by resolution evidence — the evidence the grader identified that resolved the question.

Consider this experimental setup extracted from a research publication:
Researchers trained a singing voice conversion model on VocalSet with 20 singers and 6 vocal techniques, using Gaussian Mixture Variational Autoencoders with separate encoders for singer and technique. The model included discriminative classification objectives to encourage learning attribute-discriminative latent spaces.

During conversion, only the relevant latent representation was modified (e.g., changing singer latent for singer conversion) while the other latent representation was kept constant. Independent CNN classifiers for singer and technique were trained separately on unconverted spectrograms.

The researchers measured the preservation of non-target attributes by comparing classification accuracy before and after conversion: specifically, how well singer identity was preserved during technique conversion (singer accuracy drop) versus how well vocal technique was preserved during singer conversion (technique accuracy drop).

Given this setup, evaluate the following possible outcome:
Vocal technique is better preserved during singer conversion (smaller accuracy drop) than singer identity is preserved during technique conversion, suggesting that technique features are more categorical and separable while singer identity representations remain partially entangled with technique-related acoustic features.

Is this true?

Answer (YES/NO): NO